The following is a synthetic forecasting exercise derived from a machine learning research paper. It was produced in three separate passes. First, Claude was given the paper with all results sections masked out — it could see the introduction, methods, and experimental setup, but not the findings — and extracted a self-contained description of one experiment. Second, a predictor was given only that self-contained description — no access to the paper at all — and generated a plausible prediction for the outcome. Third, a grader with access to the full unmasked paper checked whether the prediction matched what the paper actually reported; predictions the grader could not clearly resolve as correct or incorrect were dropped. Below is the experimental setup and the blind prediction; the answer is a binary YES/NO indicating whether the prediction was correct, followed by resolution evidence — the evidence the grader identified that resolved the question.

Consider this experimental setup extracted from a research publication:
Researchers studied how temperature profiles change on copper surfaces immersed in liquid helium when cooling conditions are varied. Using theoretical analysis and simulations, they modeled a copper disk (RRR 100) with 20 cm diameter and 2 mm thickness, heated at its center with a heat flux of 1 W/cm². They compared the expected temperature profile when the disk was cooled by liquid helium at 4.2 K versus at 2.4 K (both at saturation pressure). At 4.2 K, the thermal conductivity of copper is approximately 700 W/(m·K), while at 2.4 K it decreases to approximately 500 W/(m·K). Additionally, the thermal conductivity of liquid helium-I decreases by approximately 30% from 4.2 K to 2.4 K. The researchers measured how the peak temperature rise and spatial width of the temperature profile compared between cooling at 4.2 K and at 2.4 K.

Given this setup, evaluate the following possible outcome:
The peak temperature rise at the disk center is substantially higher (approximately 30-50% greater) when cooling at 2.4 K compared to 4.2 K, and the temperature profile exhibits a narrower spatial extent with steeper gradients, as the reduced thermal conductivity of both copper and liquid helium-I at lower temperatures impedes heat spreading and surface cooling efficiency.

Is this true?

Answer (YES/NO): NO